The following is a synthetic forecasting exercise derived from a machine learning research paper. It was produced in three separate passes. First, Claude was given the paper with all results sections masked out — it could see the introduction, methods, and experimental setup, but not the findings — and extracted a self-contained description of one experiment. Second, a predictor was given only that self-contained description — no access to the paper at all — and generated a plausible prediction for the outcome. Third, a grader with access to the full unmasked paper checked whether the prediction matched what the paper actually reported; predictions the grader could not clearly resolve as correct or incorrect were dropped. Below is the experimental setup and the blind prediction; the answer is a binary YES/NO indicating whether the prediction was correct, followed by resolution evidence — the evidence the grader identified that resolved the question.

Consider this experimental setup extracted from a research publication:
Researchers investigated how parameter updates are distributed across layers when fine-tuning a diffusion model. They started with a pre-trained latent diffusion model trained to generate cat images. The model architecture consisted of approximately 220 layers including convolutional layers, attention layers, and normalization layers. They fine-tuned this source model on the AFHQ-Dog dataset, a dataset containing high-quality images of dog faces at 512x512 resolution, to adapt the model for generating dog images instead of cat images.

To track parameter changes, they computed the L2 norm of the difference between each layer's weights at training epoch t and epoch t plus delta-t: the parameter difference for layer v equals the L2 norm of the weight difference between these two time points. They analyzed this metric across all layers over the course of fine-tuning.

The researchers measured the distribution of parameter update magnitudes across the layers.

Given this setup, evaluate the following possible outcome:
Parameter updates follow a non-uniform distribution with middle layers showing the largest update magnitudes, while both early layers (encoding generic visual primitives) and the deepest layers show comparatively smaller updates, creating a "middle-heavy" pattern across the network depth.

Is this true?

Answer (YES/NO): NO